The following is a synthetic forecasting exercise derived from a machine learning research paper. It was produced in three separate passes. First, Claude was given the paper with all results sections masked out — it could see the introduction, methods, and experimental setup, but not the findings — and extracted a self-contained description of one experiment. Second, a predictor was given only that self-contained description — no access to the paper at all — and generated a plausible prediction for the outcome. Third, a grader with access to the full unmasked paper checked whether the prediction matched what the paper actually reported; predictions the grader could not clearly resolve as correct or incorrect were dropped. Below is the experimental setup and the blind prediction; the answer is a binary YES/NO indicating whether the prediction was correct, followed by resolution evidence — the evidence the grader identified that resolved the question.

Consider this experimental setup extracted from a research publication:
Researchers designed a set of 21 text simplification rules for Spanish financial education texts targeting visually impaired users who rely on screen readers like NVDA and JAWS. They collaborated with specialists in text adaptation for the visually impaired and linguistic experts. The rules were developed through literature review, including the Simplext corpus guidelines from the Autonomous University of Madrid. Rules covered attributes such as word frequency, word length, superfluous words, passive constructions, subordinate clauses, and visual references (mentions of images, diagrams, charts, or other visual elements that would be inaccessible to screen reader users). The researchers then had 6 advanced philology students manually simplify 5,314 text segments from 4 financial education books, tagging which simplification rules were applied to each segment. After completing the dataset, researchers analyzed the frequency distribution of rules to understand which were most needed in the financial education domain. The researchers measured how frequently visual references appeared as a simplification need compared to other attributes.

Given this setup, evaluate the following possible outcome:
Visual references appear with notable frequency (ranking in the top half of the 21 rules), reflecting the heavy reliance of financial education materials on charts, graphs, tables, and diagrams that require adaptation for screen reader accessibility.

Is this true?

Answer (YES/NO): NO